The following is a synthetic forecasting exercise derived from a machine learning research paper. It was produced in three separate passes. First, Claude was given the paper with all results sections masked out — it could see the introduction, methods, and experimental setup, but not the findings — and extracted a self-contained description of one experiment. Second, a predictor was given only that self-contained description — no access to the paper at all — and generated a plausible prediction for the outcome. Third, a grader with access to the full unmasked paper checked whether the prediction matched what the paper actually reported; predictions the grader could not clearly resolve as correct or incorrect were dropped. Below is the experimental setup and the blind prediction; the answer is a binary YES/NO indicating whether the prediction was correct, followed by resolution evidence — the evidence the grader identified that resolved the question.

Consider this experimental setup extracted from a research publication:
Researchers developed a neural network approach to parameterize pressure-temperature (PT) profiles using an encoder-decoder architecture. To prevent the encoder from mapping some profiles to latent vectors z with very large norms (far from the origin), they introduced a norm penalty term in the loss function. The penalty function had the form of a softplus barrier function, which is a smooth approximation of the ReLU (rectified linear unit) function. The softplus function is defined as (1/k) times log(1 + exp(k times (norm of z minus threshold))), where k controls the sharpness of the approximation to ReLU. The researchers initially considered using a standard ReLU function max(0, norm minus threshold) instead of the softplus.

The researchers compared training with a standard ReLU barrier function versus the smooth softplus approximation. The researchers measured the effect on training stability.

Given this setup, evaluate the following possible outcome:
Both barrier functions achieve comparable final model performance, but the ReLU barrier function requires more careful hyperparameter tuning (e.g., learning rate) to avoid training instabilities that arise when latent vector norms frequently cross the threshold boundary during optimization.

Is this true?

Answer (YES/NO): NO